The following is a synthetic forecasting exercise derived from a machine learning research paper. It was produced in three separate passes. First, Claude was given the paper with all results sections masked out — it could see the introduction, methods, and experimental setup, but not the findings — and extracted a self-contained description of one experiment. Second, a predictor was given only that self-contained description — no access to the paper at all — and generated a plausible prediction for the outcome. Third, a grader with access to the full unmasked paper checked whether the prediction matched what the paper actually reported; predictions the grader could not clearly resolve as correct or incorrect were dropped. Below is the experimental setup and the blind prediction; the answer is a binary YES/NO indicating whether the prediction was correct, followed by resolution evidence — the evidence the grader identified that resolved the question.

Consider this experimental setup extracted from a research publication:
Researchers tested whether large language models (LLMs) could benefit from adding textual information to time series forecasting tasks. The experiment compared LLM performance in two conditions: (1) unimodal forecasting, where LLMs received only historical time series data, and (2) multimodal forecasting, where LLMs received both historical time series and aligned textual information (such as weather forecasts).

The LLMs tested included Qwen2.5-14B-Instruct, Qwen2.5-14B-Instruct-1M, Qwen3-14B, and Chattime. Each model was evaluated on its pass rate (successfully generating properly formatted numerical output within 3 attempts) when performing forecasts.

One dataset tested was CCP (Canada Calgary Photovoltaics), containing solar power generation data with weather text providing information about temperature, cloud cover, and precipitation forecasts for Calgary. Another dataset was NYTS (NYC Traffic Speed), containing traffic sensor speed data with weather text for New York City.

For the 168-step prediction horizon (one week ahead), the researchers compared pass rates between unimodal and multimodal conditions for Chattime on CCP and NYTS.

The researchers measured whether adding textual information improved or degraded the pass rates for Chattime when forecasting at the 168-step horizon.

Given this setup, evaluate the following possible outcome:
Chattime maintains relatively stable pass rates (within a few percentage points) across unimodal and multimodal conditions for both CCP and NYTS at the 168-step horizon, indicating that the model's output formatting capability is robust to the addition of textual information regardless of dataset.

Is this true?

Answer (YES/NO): NO